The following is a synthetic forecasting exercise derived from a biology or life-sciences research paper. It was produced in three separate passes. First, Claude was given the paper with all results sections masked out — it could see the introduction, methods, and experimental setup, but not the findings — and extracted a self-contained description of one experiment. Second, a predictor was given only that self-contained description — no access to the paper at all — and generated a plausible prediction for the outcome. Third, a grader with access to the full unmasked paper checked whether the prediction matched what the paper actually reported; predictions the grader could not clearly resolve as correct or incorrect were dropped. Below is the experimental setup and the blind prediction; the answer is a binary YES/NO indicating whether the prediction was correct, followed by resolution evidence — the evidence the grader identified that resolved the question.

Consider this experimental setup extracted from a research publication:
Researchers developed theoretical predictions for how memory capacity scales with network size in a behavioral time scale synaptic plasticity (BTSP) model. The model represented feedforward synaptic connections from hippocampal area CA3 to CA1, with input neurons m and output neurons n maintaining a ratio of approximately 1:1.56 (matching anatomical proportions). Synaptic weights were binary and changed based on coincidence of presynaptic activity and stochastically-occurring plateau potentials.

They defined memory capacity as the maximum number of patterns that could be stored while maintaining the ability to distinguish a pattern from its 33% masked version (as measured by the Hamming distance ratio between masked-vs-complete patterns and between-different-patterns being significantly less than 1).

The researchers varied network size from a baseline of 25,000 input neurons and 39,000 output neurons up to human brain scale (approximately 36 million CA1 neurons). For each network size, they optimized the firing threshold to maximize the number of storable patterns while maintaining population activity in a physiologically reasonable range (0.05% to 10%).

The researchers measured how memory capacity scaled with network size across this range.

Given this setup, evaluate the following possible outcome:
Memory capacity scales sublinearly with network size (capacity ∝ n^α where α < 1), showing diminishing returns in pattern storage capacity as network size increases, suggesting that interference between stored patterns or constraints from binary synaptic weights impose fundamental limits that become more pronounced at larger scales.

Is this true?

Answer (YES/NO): NO